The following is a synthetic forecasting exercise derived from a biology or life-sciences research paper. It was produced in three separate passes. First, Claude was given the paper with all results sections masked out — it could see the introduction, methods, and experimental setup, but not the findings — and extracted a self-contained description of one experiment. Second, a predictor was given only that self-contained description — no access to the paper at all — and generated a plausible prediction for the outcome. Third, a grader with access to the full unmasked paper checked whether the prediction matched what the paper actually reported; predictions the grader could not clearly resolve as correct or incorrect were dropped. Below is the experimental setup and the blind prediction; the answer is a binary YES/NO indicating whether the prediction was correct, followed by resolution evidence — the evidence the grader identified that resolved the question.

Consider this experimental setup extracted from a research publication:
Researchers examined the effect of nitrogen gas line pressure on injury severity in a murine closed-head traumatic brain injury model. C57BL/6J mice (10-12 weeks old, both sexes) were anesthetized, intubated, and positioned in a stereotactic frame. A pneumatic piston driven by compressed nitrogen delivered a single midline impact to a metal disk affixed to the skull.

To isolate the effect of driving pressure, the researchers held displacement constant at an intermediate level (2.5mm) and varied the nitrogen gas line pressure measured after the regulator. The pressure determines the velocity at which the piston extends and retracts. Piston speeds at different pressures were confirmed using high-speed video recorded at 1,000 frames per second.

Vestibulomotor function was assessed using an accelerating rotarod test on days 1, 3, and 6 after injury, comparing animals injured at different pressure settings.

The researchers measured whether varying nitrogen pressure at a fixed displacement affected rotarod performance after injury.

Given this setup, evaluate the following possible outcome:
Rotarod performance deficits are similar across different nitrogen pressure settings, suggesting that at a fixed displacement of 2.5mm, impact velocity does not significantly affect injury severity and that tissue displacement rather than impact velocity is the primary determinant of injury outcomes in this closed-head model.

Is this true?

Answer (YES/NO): NO